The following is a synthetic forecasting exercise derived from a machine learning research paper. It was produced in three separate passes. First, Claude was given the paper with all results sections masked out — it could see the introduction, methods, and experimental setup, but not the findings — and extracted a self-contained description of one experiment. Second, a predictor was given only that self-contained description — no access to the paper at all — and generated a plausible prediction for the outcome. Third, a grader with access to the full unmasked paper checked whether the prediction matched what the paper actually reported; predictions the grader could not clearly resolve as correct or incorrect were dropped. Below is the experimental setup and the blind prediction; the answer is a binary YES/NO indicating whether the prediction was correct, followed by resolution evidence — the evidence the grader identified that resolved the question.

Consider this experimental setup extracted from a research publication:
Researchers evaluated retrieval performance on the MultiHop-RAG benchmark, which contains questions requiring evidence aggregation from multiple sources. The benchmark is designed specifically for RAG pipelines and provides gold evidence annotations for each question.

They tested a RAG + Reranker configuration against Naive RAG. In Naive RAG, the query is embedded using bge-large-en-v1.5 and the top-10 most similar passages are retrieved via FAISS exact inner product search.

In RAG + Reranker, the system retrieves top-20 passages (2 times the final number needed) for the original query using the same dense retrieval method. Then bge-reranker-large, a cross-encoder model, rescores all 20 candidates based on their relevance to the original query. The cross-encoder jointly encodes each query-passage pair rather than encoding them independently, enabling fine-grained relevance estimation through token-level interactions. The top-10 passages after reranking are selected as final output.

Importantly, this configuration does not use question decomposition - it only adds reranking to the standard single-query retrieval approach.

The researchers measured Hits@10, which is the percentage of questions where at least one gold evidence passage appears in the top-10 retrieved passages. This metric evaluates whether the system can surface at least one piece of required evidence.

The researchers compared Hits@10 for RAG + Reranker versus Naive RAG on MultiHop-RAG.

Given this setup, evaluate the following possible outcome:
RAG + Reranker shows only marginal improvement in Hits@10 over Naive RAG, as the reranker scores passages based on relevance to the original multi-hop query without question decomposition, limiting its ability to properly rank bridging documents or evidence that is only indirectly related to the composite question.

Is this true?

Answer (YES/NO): NO